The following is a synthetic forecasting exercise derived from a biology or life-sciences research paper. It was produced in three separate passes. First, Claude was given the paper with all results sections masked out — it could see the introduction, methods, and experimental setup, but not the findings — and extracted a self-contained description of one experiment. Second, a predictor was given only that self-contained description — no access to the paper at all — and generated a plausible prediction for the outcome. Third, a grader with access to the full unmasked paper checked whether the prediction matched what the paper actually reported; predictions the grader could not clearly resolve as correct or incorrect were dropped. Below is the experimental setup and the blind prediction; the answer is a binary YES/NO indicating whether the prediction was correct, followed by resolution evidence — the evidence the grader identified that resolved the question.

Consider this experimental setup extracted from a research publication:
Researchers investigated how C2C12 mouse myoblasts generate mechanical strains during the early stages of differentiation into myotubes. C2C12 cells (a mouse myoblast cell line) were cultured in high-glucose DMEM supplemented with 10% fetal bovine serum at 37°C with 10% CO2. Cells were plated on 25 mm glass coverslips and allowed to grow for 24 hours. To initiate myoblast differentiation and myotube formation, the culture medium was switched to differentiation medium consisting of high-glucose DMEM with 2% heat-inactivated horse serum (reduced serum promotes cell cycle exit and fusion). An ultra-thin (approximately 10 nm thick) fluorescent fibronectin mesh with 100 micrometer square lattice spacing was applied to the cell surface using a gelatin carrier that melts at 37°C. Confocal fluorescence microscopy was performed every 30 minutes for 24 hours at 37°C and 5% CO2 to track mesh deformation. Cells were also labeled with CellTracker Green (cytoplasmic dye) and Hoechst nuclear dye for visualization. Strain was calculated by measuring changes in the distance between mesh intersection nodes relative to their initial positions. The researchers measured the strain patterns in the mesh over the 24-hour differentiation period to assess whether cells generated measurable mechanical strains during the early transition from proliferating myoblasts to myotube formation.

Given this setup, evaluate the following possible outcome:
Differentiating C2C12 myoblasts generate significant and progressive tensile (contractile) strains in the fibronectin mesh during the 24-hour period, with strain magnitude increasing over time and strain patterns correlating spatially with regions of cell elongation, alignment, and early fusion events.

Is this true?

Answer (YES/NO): NO